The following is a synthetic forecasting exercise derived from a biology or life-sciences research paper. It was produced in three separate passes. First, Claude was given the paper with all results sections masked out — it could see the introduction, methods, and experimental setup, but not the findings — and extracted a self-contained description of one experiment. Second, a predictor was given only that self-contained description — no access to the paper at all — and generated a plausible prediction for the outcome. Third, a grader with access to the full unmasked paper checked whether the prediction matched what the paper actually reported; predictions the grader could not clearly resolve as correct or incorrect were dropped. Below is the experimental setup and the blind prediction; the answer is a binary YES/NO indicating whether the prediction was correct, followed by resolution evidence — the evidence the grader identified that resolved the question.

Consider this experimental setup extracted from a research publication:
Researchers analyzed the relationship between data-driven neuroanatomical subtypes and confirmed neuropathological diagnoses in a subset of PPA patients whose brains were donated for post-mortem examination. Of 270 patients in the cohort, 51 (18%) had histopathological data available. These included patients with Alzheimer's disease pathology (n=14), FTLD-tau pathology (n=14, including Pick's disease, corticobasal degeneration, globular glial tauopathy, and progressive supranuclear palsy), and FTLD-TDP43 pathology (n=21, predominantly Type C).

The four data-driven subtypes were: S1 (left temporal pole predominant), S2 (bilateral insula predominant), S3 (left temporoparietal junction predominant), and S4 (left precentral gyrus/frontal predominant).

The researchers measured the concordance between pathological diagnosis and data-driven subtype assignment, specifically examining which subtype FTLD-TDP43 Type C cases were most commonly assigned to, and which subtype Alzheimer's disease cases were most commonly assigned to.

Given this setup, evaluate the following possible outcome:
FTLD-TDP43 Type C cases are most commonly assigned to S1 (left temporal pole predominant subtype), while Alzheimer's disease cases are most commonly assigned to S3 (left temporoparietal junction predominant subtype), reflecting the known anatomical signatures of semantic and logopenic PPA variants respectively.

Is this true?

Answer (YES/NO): YES